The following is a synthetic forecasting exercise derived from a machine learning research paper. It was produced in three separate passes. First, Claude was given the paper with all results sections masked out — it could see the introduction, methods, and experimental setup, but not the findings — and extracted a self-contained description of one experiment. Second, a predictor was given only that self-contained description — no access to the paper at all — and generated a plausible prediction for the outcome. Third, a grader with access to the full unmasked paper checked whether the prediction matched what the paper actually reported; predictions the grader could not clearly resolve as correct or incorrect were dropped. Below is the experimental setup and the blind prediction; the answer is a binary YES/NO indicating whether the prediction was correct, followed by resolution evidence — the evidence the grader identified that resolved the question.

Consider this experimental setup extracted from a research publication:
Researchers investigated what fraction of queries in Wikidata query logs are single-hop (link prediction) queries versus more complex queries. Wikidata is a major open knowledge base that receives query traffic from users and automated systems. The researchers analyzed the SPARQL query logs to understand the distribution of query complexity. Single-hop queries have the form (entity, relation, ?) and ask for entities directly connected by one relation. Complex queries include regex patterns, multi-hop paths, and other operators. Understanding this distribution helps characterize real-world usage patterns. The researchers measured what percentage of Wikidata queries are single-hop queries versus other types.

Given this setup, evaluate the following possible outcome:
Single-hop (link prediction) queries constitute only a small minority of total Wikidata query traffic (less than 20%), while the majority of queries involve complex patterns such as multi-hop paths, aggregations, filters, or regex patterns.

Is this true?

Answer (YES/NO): NO